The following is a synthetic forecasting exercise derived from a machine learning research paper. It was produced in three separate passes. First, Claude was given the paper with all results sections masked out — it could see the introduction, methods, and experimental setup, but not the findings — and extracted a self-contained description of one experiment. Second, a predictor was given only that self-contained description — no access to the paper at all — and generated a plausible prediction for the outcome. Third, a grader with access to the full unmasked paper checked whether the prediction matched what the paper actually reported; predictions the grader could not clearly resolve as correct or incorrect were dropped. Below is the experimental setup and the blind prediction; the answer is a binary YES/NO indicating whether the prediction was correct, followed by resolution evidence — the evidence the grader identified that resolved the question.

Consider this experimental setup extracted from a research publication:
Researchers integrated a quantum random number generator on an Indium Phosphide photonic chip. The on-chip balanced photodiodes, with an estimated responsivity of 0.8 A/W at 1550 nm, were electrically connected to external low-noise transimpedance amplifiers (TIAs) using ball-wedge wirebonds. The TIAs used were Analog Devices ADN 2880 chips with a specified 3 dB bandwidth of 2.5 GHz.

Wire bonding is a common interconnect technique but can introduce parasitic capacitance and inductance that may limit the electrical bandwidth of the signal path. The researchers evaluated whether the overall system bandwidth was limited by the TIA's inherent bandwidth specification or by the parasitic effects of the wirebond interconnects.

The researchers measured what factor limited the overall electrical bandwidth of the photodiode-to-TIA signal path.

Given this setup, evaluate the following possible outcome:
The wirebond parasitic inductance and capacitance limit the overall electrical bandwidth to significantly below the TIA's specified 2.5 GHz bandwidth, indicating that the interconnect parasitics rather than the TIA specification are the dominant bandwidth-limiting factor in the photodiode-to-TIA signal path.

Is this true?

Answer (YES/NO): NO